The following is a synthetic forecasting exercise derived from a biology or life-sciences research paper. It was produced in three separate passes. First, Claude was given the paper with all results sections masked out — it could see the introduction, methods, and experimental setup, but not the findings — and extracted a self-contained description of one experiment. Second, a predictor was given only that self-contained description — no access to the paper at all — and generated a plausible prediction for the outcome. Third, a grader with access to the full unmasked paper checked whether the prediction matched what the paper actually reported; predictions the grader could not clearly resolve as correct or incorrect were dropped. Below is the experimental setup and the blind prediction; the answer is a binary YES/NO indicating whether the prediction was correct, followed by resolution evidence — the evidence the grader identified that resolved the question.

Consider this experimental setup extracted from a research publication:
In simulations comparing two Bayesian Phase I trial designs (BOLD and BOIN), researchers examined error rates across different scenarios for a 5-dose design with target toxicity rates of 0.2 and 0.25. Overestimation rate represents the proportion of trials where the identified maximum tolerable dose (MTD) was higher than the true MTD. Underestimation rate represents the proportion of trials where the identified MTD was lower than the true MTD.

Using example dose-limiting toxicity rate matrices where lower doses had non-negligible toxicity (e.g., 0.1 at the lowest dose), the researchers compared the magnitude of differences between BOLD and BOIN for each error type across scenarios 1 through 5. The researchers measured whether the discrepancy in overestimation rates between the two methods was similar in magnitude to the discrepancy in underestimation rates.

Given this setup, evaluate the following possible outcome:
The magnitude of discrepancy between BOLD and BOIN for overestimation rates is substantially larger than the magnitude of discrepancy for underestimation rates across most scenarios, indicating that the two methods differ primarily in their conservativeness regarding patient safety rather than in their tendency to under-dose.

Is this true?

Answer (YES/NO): NO